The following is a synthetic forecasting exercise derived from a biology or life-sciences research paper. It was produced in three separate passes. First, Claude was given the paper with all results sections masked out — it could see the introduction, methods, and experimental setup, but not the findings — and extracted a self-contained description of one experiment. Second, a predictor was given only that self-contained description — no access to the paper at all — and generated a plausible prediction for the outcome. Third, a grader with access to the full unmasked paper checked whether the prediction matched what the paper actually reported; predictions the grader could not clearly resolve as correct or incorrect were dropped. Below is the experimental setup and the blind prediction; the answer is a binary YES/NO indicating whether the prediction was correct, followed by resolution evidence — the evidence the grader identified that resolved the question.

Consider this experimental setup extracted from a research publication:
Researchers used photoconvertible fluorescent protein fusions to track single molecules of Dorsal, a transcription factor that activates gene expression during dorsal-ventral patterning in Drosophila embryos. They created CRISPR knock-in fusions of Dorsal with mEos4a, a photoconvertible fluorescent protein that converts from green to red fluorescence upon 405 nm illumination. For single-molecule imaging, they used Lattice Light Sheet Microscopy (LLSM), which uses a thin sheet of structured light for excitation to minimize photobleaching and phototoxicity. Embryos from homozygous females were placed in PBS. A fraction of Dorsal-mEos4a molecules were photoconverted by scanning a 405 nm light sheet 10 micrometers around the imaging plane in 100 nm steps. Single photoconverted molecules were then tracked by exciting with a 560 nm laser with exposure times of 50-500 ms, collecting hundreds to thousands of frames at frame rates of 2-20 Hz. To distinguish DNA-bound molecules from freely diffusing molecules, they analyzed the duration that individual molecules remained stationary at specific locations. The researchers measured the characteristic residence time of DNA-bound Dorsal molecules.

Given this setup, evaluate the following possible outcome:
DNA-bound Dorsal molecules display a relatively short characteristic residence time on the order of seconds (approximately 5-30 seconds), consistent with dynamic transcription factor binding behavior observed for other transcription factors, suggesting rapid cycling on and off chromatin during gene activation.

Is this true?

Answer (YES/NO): YES